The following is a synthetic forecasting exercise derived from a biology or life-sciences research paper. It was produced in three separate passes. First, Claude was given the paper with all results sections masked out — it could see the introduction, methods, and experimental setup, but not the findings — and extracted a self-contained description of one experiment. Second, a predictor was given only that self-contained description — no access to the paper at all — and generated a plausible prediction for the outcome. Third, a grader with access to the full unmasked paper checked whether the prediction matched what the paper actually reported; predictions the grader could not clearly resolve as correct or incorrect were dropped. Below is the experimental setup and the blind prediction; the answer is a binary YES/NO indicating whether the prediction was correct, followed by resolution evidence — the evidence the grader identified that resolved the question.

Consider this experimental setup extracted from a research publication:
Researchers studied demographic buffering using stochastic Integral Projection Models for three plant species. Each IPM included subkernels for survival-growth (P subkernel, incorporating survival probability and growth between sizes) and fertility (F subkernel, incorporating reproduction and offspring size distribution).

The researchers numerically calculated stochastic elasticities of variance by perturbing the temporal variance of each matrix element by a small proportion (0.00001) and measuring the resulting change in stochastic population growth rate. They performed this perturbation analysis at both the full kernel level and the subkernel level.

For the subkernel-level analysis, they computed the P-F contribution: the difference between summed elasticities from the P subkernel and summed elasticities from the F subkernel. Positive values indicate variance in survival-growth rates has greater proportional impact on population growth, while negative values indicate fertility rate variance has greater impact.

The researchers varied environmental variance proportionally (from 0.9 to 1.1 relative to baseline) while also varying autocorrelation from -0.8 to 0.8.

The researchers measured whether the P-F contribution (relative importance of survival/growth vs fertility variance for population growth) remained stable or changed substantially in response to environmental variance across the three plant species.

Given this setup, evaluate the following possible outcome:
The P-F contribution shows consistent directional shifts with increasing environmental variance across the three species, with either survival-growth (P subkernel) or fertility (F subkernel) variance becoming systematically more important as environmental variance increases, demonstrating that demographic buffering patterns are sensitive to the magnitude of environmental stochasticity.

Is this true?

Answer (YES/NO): NO